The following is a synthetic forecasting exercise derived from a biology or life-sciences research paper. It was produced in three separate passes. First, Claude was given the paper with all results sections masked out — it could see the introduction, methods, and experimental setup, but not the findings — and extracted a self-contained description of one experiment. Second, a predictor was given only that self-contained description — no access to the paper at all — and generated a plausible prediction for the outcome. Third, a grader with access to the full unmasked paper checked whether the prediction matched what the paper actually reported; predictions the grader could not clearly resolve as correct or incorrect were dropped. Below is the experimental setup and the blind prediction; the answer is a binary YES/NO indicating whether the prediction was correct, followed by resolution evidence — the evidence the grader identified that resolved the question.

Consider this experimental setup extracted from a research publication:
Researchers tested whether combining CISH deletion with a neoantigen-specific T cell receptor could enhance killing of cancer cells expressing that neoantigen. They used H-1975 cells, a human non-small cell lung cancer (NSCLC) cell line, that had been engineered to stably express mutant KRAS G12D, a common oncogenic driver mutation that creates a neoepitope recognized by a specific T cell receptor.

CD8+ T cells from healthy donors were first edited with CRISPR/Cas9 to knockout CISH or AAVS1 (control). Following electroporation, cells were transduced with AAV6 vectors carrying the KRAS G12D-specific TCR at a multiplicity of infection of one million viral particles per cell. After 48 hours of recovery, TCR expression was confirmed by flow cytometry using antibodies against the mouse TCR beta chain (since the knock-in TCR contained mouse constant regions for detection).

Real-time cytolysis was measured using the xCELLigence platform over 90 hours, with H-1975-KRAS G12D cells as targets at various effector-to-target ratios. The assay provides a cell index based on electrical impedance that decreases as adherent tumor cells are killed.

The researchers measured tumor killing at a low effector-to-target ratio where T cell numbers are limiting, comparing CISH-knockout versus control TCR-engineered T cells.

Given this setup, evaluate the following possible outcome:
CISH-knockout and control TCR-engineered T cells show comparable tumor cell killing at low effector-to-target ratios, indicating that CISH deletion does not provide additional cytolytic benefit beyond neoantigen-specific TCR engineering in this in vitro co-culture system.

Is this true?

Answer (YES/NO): NO